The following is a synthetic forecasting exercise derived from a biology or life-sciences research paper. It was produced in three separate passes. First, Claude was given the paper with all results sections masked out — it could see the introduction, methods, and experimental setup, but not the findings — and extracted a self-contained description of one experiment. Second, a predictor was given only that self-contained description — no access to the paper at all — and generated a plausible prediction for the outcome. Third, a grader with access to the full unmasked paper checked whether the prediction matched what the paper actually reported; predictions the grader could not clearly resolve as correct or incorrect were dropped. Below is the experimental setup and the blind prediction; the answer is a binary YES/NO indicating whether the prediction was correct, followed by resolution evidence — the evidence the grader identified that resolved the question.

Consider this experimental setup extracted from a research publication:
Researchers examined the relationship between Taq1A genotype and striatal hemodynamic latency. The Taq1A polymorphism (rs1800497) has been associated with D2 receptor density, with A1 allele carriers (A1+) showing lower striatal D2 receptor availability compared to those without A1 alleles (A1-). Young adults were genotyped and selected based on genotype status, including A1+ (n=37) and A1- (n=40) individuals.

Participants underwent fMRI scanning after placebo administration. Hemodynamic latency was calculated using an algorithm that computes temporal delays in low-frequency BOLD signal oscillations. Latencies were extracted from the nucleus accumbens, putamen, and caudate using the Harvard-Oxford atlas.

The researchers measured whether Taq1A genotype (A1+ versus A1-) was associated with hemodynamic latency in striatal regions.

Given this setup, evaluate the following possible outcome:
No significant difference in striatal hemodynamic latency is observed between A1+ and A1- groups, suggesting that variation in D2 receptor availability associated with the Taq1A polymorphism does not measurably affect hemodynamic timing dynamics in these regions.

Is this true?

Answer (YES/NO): YES